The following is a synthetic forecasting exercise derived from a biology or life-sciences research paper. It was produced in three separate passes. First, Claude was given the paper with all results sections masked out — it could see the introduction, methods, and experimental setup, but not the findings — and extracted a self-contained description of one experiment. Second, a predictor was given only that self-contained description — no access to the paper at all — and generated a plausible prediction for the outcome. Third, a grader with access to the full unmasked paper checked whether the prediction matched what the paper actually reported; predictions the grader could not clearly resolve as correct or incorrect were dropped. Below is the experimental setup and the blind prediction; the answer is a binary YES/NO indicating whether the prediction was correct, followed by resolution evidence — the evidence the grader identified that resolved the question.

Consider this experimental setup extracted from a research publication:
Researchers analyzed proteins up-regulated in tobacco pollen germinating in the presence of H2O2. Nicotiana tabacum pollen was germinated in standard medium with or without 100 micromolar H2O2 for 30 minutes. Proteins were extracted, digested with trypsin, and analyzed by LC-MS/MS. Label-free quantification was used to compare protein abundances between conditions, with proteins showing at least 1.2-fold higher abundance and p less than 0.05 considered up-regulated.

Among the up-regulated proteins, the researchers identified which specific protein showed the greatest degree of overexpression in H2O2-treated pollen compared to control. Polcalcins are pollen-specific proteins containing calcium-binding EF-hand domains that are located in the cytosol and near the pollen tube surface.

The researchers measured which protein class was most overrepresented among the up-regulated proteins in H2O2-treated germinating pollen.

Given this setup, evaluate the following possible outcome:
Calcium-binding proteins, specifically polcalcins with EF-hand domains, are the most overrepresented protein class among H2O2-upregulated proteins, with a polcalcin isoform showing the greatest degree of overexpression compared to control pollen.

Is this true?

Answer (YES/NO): YES